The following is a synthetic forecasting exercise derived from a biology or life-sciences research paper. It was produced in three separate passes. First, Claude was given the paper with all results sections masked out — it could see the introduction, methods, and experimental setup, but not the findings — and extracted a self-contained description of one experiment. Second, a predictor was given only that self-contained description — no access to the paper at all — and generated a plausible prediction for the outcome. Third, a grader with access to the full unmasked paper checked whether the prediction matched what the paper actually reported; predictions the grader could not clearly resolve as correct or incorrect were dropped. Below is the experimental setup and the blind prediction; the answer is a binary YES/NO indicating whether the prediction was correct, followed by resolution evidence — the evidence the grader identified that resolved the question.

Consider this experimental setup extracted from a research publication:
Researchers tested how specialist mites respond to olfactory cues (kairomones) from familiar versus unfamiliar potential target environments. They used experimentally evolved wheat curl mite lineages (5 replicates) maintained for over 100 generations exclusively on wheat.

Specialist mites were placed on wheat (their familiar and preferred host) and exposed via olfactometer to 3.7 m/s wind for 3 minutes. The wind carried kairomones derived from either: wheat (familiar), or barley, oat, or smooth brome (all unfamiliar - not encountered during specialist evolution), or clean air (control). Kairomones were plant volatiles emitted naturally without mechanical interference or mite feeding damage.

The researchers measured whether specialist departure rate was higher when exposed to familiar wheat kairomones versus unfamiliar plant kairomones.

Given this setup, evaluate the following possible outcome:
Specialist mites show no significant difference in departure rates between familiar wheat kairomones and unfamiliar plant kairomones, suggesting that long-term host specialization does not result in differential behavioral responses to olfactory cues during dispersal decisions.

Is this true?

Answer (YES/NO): NO